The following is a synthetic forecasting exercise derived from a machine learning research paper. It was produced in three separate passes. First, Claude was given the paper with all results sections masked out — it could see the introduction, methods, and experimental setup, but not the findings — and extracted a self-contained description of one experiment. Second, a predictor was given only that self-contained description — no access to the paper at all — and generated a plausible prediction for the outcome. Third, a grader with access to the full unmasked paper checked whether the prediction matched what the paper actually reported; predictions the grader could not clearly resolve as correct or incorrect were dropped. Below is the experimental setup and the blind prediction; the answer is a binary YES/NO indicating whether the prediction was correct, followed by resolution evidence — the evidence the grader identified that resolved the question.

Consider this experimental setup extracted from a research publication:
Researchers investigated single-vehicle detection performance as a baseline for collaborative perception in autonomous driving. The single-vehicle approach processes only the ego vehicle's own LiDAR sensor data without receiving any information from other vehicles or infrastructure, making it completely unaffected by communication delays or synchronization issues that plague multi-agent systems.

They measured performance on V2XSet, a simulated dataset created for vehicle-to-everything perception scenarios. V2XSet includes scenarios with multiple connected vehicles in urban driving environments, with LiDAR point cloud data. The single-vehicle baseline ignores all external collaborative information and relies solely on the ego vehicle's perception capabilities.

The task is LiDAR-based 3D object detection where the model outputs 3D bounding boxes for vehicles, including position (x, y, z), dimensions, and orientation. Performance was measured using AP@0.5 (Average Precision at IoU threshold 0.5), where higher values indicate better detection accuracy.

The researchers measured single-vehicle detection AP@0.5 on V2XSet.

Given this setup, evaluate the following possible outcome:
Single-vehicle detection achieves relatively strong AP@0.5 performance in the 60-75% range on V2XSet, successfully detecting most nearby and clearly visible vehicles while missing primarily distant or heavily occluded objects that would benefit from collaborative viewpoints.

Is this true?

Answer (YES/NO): YES